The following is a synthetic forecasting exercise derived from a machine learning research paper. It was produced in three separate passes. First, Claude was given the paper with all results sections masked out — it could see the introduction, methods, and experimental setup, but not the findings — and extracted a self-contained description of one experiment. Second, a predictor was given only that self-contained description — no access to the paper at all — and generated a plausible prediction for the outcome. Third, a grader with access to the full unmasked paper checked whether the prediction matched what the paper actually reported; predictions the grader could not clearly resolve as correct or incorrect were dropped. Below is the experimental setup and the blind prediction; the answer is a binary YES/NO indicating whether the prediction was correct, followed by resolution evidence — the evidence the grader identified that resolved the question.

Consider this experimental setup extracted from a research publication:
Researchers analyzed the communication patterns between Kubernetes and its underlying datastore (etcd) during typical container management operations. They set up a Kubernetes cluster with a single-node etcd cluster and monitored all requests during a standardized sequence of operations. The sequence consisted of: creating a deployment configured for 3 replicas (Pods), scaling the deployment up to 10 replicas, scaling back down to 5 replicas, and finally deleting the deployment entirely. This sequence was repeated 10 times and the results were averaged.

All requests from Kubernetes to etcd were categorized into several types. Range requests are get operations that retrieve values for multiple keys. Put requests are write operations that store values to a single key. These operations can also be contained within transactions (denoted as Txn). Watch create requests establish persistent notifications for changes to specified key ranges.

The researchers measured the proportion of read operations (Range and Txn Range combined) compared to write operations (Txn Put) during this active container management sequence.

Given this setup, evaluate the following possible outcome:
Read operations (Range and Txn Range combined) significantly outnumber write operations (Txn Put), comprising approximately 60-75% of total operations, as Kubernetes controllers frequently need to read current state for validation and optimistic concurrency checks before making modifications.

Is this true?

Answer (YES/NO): YES